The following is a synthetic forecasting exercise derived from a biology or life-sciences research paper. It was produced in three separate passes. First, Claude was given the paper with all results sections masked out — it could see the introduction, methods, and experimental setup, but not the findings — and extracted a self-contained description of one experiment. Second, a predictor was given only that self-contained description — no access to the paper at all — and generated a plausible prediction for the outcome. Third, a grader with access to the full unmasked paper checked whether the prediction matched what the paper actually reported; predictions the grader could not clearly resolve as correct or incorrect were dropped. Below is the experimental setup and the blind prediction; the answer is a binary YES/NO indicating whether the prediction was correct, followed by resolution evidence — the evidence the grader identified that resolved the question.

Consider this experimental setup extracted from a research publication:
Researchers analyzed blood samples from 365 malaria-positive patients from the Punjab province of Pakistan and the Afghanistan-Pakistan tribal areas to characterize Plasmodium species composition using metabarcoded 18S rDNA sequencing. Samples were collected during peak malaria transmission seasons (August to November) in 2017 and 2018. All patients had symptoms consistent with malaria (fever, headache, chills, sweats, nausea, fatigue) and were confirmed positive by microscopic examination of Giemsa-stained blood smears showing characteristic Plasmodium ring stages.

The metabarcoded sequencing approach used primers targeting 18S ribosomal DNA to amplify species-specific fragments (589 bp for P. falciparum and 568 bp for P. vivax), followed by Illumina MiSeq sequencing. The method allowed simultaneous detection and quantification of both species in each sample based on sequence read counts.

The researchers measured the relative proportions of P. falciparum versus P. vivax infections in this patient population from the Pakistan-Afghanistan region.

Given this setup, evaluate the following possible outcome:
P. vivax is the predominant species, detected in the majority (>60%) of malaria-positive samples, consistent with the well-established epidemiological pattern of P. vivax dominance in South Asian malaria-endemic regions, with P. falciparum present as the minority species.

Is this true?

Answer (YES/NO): YES